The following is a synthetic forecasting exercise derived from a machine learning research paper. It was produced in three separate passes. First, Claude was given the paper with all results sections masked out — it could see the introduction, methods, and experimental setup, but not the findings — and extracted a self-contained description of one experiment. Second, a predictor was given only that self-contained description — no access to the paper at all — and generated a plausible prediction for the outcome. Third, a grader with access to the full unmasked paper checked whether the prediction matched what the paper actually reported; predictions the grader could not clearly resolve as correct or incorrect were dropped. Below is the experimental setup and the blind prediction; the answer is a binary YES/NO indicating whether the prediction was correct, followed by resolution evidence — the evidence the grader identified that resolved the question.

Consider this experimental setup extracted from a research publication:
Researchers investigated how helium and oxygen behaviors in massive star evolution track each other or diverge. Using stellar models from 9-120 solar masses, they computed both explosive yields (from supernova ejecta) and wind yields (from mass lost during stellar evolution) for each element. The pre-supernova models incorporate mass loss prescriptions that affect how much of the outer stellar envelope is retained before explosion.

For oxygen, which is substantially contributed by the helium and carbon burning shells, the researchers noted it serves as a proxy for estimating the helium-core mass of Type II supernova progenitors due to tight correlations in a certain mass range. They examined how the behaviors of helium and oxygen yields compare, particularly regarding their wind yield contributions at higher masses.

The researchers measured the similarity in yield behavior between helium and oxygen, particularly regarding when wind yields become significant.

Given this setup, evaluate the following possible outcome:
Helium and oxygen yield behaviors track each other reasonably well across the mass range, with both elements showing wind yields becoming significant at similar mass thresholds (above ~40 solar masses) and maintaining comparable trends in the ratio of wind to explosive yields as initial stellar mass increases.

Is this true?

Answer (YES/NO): NO